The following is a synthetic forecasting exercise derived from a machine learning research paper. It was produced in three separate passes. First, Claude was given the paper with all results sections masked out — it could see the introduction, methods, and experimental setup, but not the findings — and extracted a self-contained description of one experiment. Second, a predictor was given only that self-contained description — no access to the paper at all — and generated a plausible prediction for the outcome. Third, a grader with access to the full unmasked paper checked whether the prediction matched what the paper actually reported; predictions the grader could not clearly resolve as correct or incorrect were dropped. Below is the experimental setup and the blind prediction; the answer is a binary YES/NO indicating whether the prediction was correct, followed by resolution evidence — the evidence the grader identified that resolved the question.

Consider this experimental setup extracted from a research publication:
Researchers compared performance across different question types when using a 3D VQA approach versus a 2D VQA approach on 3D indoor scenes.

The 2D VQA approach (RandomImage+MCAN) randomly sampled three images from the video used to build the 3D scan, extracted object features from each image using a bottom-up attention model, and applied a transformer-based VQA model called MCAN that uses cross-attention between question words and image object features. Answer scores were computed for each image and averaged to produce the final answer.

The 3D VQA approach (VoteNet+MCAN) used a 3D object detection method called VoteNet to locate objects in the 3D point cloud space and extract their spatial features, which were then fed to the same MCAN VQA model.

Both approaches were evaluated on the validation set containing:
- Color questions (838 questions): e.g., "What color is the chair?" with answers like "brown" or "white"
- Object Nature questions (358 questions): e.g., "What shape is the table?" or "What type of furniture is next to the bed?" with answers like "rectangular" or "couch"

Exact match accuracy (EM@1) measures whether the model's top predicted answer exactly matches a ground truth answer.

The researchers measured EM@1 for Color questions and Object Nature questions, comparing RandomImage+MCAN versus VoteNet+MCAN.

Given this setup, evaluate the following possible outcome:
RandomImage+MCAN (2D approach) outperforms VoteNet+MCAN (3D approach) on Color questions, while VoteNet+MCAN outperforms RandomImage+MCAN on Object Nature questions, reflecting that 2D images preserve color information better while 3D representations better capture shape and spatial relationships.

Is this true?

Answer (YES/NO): NO